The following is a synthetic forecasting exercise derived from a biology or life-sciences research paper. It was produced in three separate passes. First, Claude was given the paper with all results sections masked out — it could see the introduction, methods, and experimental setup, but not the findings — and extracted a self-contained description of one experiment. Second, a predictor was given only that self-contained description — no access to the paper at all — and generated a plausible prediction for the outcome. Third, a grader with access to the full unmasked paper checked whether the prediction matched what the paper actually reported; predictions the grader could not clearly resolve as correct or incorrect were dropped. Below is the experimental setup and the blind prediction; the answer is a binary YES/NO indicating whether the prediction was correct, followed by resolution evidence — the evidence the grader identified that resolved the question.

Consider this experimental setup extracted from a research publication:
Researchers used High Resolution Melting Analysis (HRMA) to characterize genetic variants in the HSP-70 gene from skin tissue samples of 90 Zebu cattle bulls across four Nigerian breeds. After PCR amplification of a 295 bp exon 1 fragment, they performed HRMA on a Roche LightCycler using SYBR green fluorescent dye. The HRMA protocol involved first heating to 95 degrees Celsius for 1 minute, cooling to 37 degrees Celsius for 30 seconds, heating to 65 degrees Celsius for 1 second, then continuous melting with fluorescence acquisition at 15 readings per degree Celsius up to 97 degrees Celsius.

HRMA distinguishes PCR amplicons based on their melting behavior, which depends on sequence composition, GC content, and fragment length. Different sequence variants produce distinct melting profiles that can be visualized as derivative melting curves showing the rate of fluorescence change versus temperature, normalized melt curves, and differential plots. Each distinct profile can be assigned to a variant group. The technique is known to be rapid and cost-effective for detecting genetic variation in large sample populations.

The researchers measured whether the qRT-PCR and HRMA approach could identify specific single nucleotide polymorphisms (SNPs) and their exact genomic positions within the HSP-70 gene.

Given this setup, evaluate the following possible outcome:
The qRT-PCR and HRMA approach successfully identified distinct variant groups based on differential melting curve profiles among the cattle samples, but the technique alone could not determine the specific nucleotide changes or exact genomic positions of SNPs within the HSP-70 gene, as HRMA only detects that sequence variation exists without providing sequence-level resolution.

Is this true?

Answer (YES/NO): YES